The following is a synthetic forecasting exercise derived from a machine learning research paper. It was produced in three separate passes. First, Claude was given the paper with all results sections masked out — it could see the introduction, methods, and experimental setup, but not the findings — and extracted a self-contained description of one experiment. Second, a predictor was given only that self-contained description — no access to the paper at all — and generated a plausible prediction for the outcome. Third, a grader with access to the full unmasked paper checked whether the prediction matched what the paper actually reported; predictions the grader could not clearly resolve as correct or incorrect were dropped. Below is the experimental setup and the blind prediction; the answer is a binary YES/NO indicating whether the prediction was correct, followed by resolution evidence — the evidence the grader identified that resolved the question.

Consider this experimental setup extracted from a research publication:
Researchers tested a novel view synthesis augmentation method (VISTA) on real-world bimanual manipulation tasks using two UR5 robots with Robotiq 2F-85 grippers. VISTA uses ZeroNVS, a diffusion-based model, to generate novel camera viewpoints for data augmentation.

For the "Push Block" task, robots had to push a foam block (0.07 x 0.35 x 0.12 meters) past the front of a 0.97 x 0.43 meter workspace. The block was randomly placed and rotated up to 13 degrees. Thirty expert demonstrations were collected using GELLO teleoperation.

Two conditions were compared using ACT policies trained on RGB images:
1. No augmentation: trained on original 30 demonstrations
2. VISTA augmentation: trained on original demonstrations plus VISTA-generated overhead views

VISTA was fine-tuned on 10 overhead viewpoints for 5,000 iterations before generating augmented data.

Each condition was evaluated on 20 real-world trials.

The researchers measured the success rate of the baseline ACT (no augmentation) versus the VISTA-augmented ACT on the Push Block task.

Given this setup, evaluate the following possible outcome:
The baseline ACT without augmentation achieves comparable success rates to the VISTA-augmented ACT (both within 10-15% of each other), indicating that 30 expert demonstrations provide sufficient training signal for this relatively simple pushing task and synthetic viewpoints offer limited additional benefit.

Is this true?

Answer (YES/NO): NO